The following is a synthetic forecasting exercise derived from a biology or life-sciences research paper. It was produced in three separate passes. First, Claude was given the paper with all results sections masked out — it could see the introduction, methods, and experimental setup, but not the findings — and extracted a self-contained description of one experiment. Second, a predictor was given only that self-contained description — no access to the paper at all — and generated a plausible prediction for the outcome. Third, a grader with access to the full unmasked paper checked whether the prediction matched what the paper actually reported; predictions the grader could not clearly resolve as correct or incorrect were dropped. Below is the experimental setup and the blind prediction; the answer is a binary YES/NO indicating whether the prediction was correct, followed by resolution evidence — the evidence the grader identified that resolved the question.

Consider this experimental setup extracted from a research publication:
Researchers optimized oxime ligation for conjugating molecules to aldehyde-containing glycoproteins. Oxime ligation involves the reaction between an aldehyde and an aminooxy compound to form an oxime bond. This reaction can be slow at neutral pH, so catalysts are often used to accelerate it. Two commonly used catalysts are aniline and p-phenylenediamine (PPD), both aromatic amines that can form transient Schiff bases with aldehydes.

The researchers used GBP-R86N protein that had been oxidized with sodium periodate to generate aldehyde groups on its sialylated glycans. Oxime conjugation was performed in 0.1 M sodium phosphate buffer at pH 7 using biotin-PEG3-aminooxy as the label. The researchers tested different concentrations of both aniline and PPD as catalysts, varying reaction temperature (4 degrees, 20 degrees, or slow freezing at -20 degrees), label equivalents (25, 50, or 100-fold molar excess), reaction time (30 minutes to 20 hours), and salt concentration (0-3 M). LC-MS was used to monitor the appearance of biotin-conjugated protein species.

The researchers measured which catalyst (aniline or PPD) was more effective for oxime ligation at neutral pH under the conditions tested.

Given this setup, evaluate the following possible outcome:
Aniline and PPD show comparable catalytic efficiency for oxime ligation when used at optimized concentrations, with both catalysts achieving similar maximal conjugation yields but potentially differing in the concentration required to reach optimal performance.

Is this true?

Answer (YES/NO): NO